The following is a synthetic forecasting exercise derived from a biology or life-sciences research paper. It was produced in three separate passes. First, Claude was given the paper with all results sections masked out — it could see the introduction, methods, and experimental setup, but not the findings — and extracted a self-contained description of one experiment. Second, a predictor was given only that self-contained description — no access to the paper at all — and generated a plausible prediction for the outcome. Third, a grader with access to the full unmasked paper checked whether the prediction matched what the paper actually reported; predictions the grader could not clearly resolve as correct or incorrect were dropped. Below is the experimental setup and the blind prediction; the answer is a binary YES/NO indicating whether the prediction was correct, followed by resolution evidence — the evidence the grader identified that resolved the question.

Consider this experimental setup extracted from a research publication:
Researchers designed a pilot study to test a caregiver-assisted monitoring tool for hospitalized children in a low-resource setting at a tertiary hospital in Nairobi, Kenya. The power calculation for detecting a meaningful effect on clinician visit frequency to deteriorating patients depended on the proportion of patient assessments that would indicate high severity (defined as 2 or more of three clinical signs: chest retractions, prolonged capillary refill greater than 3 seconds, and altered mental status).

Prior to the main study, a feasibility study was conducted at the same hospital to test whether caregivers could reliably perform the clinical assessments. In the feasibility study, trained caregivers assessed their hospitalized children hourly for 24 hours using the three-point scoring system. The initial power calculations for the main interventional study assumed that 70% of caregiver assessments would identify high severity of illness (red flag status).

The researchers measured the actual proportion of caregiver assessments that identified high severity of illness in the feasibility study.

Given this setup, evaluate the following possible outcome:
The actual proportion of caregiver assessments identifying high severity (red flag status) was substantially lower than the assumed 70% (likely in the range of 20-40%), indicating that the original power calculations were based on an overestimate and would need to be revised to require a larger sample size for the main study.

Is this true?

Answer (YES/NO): NO